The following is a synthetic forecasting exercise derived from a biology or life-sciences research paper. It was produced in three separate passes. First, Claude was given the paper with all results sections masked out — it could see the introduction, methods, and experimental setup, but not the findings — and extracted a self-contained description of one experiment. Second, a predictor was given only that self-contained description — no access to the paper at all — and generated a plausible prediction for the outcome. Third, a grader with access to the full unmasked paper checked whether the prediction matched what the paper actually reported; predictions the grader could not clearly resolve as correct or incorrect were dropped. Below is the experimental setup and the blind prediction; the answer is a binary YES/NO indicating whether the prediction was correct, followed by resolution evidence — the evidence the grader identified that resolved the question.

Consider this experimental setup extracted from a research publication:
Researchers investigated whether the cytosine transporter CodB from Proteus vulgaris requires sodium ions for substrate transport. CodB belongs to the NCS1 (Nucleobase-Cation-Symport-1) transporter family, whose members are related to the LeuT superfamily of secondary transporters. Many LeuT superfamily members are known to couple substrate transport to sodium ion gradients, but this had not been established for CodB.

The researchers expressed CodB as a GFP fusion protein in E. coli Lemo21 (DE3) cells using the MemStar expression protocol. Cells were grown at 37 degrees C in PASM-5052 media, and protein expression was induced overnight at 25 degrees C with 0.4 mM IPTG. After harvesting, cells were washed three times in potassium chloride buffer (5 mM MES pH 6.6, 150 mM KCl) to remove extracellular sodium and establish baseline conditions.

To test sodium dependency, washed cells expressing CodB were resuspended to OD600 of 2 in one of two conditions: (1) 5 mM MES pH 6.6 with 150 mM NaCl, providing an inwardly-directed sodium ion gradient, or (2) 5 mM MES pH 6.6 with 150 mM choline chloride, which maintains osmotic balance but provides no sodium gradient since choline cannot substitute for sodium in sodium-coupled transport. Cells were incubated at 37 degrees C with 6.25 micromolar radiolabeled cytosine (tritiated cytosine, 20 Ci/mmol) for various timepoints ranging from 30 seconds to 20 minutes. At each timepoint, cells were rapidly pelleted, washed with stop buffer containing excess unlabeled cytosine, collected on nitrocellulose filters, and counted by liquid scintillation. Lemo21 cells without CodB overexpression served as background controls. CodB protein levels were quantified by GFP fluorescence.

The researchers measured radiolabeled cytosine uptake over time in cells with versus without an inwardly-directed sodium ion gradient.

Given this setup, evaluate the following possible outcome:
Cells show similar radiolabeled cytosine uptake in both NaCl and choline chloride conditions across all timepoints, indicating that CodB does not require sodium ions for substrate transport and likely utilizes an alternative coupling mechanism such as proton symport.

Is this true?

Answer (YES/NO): NO